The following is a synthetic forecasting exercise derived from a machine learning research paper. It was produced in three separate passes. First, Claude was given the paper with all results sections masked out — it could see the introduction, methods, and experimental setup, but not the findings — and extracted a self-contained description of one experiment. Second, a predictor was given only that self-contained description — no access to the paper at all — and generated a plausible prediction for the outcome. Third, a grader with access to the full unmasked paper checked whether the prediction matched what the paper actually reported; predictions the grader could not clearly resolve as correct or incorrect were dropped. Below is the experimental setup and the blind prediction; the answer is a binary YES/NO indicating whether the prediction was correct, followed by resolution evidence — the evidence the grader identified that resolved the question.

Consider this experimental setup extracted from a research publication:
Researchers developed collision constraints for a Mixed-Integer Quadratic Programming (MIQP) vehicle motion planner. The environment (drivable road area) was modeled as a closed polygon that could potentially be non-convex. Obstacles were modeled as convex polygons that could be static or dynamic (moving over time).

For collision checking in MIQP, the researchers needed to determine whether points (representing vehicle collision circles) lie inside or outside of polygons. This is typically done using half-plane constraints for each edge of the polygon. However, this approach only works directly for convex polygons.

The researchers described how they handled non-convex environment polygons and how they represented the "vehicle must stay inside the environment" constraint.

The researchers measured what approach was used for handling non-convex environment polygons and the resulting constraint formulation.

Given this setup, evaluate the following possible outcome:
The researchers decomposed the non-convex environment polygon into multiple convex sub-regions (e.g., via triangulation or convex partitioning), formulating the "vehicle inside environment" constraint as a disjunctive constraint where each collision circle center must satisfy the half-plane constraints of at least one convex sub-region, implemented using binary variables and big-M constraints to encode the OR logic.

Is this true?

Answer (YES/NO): YES